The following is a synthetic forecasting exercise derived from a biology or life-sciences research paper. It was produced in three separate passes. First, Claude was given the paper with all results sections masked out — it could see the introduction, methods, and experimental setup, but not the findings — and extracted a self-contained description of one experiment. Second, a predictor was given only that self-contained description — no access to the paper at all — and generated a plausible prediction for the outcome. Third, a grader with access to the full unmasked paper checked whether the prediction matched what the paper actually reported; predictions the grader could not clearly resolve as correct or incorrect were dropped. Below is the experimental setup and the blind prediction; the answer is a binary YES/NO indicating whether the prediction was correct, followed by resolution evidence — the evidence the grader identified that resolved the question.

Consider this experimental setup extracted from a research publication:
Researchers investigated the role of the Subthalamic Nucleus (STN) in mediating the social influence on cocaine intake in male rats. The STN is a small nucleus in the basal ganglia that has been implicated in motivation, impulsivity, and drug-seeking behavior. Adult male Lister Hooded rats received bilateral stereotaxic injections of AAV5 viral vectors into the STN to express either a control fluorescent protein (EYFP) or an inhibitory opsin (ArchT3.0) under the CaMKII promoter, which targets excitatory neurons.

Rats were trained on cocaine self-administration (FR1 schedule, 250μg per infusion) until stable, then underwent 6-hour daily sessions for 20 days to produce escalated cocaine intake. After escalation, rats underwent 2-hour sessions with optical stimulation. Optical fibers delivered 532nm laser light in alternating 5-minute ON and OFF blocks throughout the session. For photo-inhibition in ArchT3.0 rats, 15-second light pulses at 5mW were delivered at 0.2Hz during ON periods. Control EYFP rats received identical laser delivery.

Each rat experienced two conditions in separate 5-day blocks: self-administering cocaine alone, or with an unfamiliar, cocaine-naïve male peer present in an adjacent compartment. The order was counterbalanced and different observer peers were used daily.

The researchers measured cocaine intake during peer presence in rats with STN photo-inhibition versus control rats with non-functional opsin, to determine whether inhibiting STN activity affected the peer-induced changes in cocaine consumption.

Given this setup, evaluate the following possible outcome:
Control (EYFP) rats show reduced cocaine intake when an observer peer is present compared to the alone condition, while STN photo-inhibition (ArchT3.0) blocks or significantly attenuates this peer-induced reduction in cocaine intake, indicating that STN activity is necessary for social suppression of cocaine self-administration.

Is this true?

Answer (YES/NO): YES